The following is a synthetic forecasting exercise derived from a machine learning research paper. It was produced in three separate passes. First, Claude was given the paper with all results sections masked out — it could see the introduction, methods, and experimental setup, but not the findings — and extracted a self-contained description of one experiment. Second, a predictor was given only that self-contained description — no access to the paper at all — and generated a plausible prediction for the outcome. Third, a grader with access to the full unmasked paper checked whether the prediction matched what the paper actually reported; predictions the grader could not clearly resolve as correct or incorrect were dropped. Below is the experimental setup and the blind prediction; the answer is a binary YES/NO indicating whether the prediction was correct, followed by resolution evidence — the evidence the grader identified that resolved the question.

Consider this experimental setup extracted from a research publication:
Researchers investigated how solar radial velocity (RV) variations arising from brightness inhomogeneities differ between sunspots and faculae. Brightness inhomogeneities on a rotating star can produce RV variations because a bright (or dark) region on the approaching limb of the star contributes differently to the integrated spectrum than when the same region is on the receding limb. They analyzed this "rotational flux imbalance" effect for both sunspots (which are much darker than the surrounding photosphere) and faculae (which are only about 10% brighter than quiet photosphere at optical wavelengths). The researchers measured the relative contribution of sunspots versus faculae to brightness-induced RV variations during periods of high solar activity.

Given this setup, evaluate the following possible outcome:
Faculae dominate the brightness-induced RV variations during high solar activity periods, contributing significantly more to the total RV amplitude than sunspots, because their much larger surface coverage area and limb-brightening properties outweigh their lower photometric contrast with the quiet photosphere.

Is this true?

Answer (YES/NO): NO